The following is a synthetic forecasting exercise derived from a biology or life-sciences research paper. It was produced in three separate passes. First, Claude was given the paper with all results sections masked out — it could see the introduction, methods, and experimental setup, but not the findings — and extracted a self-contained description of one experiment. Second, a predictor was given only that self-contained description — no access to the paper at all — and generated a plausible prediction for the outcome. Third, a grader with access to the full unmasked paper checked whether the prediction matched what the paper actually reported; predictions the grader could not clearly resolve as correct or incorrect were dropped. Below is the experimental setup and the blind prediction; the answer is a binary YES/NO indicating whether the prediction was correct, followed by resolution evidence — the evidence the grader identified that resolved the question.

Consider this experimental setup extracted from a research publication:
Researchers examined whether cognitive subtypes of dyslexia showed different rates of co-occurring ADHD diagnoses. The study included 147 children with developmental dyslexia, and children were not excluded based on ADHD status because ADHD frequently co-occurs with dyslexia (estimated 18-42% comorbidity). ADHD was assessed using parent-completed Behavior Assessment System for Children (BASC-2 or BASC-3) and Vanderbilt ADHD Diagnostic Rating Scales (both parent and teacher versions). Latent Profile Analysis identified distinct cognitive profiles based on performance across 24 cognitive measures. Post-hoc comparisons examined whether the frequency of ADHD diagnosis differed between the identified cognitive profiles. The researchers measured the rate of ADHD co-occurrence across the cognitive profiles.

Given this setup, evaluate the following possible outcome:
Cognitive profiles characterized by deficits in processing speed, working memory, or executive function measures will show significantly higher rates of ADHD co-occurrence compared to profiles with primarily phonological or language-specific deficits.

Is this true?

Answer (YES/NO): NO